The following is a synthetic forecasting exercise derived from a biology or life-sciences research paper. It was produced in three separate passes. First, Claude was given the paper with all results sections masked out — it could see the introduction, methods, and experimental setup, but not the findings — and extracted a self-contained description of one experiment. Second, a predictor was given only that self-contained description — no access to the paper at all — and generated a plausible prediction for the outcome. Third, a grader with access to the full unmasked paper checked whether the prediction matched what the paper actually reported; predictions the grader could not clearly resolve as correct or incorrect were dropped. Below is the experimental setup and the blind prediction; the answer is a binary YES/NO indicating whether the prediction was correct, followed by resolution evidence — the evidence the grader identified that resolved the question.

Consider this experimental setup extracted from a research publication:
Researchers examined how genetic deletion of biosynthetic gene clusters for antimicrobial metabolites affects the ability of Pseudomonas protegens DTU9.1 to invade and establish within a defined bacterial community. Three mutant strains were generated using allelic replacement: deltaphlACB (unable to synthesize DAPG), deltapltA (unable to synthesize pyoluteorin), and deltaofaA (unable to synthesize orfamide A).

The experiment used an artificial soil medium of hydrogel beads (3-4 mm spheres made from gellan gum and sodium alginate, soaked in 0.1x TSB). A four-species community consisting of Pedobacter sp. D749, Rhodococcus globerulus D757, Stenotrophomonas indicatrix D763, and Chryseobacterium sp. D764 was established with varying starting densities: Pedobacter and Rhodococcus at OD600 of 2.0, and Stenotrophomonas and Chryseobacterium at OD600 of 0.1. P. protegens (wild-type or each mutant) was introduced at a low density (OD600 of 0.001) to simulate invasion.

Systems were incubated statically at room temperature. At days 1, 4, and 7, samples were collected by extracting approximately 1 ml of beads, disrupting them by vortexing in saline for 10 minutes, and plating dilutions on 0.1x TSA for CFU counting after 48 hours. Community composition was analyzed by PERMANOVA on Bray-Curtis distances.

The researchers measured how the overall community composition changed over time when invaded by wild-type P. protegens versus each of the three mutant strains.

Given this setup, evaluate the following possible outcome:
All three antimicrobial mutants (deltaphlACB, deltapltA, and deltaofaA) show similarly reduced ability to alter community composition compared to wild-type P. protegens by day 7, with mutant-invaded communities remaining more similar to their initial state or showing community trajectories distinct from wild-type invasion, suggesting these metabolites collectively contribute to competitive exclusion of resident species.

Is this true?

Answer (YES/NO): NO